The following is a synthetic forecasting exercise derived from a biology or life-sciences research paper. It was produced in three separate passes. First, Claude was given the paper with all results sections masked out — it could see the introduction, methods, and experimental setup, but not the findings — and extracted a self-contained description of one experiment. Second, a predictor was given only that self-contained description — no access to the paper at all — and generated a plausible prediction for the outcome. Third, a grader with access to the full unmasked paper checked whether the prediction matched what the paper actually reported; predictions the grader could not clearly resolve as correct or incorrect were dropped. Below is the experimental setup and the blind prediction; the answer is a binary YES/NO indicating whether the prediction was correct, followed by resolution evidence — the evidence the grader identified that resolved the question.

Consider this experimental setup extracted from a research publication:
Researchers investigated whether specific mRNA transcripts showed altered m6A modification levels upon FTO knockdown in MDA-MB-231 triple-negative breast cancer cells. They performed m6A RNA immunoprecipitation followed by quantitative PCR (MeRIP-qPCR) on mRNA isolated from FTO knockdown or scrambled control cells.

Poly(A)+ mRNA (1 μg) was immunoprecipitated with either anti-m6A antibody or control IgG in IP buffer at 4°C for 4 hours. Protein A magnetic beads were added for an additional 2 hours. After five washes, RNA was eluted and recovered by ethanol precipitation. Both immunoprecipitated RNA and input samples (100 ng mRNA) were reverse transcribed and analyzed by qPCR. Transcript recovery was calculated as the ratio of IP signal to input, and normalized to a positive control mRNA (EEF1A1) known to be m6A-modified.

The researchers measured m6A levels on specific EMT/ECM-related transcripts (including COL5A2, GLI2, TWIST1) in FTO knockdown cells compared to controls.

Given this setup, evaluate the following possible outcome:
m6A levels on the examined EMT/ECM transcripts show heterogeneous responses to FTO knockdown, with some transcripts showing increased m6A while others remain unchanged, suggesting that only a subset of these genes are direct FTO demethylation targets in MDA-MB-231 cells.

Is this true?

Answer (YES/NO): NO